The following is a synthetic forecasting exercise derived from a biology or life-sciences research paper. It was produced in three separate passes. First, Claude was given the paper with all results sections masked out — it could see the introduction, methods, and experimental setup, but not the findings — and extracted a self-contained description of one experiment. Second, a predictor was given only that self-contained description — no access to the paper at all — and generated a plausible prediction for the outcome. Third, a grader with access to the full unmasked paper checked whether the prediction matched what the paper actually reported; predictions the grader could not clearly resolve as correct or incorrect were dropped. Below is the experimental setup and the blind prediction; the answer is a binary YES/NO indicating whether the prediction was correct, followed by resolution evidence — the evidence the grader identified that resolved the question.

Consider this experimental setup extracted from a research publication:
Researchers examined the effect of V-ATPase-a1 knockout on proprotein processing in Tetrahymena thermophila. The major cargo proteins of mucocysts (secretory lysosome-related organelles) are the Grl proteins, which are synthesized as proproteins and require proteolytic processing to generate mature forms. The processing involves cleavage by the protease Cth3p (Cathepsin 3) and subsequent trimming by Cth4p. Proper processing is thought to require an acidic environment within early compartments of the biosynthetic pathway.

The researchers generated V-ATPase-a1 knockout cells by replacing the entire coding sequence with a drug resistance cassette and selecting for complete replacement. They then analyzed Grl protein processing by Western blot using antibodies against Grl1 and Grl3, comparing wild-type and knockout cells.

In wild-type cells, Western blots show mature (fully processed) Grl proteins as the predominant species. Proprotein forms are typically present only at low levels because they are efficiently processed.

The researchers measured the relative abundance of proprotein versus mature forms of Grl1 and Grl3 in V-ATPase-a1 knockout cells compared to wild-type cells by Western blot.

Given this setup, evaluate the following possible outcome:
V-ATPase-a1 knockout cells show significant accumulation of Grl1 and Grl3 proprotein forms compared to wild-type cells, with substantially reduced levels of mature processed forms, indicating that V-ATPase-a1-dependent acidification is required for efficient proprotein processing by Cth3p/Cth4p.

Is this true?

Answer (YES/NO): YES